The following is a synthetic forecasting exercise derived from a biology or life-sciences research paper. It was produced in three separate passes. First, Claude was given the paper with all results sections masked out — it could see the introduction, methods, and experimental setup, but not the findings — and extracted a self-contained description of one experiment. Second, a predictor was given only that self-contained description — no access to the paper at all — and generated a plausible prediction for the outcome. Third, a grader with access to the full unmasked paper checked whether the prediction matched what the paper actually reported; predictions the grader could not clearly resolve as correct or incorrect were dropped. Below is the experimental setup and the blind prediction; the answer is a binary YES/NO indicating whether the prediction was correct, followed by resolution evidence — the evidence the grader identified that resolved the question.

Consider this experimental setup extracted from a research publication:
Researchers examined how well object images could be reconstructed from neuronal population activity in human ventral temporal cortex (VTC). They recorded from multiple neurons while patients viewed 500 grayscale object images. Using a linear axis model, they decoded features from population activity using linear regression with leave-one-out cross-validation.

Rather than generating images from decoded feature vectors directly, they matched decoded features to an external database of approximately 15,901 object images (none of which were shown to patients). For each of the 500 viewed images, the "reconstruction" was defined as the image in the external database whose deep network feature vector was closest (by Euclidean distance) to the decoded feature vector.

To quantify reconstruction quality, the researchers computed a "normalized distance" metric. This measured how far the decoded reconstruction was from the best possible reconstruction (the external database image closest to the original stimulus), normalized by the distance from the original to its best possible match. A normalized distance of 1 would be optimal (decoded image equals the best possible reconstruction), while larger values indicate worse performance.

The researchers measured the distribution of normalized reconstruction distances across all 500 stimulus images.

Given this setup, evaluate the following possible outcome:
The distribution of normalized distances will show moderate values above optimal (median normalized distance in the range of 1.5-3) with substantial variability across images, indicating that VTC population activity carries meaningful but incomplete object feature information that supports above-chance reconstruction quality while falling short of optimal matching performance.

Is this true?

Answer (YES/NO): YES